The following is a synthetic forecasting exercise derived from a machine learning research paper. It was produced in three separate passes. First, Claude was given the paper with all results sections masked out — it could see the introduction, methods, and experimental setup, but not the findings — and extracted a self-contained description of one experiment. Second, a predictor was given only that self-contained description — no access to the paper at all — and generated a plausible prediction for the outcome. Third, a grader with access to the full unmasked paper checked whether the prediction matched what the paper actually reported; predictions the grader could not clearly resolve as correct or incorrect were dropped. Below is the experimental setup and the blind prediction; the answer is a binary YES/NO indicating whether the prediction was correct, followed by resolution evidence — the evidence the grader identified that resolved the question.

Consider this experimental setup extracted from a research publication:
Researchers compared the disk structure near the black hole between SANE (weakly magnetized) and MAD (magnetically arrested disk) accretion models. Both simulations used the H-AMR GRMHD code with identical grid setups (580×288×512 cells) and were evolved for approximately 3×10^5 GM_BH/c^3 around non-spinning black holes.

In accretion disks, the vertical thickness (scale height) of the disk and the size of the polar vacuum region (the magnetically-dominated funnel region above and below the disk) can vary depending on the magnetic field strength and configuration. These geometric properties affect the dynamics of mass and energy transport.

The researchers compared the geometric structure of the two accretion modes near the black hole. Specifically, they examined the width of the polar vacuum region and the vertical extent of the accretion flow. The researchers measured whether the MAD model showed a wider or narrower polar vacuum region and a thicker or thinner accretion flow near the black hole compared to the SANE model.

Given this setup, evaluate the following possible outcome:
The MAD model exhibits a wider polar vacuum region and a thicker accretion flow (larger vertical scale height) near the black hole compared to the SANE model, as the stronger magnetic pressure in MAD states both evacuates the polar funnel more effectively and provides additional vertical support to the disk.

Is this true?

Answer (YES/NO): NO